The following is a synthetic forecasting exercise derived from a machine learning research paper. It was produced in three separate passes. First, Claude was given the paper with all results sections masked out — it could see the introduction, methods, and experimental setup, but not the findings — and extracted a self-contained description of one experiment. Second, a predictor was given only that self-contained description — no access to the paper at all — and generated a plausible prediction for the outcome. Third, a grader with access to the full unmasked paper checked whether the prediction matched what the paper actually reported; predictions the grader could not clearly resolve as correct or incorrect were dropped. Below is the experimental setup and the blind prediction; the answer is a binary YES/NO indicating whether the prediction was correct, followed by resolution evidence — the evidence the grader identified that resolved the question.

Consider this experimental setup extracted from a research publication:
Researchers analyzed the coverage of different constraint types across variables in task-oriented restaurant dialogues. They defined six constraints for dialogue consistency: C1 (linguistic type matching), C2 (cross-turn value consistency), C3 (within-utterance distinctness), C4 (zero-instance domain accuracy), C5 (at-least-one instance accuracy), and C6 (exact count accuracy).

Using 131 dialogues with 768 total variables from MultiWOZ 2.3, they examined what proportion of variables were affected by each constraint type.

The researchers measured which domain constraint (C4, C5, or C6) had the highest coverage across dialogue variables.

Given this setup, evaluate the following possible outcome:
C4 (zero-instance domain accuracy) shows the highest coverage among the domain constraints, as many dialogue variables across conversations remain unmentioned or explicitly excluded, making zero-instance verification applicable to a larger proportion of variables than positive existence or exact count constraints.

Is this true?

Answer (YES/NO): NO